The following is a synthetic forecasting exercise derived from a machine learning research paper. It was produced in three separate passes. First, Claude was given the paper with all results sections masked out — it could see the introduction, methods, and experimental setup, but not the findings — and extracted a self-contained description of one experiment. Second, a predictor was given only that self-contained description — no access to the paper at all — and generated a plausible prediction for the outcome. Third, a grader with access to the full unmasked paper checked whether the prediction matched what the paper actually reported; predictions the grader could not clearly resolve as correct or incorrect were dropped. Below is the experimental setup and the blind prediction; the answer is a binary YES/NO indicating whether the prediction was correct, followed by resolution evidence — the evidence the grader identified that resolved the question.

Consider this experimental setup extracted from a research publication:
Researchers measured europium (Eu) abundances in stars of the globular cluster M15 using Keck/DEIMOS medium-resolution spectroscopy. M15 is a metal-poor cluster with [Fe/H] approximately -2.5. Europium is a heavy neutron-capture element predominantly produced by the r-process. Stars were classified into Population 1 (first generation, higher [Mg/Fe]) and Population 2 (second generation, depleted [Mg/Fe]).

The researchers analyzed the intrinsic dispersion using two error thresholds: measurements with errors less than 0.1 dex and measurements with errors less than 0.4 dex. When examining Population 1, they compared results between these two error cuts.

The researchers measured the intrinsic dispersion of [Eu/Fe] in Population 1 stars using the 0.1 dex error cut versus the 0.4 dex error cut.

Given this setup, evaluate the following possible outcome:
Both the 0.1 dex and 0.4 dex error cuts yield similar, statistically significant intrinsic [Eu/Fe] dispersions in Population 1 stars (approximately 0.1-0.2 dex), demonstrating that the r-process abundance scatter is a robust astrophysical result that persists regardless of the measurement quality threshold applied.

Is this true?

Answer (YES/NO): NO